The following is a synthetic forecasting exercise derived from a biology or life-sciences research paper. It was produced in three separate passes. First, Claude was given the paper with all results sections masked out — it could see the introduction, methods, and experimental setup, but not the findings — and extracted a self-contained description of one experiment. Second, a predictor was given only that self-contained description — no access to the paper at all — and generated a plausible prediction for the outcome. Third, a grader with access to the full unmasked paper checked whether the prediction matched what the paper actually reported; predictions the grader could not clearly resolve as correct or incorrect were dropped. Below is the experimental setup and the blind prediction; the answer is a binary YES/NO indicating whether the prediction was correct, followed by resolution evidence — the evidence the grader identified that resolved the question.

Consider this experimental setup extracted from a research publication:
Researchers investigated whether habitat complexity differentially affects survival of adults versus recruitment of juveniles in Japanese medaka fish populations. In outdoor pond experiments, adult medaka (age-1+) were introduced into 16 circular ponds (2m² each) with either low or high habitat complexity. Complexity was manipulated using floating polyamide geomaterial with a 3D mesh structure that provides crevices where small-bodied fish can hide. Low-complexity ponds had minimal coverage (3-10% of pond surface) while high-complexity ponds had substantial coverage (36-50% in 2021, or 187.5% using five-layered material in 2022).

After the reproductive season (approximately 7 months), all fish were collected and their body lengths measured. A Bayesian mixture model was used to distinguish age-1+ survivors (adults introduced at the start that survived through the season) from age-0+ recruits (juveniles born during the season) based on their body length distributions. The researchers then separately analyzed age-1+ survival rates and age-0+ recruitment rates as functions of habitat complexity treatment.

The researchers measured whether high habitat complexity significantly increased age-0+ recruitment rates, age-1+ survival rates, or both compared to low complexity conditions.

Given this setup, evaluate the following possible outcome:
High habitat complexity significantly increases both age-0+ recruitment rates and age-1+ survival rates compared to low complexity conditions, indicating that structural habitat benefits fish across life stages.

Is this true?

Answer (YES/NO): NO